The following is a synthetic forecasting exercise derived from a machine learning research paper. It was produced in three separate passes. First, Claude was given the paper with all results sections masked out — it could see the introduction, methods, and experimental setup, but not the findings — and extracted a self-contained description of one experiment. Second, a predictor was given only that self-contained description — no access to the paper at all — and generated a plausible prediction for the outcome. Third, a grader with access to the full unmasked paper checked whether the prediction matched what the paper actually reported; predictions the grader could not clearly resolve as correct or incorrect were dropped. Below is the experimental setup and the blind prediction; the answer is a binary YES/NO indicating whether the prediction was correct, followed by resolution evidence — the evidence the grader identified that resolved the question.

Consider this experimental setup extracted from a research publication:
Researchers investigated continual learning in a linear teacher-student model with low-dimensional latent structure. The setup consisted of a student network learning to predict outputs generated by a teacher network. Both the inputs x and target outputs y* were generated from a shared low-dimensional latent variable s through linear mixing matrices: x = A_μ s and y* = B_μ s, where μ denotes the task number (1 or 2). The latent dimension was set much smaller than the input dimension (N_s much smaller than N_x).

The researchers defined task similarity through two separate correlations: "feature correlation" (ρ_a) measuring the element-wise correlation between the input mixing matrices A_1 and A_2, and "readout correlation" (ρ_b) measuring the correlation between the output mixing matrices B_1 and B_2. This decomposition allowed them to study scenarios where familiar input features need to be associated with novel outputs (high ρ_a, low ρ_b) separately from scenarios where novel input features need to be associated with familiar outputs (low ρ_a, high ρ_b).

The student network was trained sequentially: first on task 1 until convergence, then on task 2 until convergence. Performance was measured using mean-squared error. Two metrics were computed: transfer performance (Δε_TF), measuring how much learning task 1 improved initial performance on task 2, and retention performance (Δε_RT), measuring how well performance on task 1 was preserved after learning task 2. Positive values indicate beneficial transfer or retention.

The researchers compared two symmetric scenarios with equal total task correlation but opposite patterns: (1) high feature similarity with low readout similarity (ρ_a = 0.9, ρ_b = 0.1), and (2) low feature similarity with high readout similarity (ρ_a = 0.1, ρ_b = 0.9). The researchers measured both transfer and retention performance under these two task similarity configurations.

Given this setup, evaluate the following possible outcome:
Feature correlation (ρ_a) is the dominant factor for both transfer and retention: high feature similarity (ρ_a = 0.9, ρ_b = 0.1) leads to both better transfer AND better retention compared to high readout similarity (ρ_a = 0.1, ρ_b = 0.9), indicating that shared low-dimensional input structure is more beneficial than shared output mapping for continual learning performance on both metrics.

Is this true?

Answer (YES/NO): NO